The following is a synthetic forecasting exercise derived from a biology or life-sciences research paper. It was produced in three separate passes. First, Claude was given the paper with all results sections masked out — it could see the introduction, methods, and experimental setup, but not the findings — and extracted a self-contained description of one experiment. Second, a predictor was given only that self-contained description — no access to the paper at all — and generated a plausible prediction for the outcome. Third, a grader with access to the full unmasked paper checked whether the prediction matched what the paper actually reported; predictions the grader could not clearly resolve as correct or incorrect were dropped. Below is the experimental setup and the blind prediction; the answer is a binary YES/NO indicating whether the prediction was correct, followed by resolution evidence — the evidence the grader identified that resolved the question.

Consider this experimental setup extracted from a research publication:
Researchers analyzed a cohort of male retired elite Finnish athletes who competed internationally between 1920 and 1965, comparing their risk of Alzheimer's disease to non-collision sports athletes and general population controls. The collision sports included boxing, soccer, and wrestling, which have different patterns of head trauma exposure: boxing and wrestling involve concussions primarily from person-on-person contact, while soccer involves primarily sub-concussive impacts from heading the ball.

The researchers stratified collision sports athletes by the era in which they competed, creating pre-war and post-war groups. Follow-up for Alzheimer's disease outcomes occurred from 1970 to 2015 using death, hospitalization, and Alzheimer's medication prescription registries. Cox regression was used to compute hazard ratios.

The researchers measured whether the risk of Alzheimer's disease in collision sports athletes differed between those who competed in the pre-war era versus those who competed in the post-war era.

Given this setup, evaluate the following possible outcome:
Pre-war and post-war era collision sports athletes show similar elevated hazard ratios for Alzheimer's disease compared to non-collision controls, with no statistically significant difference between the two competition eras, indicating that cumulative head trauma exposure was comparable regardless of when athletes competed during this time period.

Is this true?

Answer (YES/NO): NO